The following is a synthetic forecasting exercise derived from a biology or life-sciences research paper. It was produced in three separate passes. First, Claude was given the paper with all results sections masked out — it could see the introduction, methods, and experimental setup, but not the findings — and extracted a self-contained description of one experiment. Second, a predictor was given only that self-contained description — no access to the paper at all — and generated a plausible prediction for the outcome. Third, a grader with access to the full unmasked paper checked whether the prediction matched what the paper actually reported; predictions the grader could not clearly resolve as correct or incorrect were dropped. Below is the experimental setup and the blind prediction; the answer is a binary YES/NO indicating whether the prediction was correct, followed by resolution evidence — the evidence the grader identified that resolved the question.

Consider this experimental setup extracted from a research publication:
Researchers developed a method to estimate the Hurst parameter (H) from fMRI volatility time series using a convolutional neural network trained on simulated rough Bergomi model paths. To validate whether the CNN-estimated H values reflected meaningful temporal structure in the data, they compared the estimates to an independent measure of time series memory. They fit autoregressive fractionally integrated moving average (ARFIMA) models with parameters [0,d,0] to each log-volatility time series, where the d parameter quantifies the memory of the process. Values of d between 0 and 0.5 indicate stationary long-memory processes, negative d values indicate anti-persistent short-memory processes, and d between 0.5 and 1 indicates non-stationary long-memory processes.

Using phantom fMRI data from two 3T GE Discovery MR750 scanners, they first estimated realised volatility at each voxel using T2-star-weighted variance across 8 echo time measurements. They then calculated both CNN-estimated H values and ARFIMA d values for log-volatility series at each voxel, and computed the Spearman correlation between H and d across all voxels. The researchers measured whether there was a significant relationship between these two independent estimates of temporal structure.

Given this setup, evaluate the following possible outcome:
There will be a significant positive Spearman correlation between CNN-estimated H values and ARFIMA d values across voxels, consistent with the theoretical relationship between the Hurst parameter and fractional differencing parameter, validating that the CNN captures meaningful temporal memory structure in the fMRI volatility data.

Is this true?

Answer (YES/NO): YES